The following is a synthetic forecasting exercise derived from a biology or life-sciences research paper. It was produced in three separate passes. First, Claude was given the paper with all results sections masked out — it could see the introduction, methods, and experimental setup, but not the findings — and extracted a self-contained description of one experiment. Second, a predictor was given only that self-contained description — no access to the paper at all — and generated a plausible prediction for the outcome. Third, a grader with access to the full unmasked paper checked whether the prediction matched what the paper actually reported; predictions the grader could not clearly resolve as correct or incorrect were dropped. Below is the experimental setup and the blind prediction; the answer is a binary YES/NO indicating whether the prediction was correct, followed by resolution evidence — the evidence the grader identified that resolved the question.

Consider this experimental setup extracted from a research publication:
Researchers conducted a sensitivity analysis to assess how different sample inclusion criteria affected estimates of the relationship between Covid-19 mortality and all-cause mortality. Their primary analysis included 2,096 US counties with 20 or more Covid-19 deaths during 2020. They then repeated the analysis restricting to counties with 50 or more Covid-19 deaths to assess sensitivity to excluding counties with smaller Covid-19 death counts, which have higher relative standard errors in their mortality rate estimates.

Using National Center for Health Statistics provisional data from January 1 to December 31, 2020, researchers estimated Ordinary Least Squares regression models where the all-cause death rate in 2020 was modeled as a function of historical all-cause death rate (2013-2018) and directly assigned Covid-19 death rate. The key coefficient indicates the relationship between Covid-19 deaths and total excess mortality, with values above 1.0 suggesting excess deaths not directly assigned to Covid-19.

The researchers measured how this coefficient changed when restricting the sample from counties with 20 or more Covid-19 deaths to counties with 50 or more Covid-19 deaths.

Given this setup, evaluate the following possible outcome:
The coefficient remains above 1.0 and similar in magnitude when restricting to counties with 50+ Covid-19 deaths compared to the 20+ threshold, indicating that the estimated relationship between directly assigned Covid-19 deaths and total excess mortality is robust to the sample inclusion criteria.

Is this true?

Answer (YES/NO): YES